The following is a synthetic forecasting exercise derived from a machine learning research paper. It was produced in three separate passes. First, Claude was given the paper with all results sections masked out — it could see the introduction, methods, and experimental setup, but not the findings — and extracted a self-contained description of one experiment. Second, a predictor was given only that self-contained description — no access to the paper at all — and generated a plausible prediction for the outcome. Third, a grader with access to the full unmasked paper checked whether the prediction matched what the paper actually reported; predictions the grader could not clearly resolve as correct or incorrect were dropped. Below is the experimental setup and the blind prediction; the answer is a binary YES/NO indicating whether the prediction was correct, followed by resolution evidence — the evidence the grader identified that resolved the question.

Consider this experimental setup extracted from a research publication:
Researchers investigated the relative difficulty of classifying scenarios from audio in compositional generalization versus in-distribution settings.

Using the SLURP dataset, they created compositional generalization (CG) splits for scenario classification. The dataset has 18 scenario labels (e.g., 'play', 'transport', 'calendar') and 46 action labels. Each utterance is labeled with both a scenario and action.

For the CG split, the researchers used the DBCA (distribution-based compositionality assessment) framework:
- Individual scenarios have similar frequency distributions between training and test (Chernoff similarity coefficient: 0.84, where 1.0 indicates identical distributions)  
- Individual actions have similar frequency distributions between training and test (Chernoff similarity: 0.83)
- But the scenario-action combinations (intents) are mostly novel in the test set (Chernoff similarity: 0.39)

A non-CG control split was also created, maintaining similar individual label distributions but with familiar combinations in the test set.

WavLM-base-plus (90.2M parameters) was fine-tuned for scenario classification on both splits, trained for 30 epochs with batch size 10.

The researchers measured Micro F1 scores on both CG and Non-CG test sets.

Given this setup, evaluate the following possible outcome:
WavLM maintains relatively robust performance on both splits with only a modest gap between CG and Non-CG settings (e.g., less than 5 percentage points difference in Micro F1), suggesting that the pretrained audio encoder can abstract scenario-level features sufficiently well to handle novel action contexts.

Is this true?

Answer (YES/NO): NO